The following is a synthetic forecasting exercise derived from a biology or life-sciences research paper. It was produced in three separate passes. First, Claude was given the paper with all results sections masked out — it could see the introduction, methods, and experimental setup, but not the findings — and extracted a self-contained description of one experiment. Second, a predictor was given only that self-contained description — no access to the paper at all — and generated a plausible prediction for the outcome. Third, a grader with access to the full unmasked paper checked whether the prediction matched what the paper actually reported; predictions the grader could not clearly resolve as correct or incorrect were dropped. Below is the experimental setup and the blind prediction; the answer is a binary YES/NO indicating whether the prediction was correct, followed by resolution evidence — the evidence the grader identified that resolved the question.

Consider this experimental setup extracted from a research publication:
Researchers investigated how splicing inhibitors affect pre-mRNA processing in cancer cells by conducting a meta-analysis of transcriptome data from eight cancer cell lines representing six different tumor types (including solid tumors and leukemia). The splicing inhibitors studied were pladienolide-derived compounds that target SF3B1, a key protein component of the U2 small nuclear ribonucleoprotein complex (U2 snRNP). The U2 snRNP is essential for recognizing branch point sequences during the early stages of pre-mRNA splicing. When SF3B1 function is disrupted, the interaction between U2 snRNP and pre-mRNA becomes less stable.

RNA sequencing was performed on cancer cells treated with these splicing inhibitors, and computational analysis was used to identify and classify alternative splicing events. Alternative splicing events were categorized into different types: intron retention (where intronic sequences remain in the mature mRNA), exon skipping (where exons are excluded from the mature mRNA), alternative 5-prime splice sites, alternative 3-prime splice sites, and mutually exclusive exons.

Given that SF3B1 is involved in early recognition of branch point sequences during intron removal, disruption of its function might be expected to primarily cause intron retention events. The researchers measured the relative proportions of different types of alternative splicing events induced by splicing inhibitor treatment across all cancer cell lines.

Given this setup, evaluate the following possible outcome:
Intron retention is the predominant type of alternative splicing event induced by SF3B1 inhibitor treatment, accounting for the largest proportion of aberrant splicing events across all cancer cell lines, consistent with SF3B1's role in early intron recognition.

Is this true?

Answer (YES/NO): NO